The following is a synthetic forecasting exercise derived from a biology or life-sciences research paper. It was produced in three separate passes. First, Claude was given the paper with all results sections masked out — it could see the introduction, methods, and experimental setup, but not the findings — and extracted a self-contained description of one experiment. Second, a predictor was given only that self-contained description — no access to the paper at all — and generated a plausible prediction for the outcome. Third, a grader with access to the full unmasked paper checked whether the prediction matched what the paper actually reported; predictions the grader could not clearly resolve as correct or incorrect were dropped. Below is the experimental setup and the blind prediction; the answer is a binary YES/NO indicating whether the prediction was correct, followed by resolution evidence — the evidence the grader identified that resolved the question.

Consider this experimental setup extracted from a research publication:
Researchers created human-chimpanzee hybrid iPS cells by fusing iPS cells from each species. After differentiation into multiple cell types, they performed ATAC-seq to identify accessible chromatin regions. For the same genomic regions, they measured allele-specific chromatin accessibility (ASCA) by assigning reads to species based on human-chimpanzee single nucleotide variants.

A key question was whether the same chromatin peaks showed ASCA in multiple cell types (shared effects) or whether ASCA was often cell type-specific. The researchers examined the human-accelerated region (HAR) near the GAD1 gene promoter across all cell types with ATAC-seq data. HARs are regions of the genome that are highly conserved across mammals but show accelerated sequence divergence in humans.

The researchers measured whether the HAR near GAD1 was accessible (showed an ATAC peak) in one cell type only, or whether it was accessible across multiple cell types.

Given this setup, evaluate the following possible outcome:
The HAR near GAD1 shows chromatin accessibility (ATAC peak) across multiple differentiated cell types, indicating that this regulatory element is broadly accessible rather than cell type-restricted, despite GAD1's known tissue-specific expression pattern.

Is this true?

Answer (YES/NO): YES